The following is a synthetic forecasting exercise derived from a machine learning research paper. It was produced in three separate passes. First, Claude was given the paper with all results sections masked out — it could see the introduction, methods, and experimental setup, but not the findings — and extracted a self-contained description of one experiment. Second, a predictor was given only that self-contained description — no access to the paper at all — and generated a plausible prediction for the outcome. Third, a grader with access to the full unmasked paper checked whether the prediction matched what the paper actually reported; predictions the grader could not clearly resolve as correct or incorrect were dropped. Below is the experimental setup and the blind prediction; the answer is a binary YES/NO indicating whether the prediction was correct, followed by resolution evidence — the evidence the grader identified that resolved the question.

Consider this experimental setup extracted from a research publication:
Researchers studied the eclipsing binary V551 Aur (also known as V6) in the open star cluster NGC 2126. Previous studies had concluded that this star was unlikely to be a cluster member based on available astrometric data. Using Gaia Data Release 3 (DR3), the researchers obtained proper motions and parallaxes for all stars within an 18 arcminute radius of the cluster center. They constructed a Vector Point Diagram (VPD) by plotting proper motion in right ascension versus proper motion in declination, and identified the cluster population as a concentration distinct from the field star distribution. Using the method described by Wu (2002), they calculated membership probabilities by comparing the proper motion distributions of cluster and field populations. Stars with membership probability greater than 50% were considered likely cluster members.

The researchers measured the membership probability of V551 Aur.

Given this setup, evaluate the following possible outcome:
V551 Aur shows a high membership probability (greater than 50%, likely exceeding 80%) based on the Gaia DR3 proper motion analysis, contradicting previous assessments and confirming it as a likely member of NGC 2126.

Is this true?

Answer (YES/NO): NO